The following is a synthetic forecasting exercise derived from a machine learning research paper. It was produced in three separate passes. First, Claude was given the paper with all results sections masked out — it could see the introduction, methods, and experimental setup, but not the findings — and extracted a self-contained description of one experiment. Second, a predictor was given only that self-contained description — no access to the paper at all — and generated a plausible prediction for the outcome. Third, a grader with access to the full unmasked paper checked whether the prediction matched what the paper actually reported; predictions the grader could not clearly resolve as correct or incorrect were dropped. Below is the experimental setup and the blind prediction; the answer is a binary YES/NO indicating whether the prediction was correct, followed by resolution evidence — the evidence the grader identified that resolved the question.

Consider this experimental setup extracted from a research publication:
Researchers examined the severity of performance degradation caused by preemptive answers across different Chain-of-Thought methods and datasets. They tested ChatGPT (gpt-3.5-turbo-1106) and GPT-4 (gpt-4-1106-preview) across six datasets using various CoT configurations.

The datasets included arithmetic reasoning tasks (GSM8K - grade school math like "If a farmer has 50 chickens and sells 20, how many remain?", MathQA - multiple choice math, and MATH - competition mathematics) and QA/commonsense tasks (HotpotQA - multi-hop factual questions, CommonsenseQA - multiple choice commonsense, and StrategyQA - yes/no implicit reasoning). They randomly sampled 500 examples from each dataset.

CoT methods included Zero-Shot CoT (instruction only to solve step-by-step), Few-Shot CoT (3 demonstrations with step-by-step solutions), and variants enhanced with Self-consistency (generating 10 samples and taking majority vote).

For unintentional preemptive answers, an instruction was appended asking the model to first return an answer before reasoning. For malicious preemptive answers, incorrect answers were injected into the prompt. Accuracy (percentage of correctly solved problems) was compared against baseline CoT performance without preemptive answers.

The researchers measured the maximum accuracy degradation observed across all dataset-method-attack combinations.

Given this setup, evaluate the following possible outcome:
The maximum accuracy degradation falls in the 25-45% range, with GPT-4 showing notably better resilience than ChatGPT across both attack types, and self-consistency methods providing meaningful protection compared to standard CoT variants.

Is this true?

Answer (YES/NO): NO